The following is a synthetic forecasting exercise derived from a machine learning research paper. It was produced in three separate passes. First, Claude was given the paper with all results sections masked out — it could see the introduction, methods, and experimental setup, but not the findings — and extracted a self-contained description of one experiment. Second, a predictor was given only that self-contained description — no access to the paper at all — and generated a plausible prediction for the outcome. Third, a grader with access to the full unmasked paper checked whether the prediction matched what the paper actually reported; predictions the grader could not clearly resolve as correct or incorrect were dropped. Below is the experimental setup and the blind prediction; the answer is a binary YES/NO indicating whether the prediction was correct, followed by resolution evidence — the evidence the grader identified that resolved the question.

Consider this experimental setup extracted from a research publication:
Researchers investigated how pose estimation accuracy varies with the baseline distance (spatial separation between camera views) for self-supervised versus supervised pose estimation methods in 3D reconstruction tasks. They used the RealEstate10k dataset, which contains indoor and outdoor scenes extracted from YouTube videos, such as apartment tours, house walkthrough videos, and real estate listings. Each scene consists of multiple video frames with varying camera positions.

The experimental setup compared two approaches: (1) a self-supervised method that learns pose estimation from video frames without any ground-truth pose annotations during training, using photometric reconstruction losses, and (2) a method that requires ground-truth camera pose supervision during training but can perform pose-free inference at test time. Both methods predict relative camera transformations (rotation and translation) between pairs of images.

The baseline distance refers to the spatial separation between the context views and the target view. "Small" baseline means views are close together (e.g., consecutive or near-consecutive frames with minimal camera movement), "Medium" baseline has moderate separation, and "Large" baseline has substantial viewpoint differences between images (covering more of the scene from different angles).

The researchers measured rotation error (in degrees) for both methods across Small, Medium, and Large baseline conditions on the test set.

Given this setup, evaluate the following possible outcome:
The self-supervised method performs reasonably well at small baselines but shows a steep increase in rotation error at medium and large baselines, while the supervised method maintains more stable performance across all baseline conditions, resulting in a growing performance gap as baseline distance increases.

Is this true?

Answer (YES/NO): NO